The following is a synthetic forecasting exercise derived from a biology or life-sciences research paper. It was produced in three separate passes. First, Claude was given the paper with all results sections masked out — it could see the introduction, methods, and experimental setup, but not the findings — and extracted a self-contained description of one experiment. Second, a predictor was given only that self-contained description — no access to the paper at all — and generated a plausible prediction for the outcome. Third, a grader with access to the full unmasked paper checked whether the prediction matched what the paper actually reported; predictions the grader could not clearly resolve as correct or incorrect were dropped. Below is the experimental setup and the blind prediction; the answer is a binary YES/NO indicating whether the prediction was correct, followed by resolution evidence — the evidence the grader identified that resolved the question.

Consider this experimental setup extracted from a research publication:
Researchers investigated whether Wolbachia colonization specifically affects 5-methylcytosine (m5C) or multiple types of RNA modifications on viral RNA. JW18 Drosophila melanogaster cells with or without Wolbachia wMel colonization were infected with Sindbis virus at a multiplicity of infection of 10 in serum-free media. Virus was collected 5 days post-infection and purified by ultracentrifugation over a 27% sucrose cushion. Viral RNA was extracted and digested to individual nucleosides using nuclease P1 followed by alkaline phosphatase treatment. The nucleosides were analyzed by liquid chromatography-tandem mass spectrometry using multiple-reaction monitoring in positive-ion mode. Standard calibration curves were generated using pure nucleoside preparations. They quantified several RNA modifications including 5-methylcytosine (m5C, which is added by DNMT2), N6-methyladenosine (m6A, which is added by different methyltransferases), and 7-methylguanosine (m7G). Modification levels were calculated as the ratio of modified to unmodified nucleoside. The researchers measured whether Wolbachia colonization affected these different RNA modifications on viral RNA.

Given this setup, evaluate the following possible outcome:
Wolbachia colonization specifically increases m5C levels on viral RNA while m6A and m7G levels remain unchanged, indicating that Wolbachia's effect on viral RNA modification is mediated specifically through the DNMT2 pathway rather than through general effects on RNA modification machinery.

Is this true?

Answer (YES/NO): NO